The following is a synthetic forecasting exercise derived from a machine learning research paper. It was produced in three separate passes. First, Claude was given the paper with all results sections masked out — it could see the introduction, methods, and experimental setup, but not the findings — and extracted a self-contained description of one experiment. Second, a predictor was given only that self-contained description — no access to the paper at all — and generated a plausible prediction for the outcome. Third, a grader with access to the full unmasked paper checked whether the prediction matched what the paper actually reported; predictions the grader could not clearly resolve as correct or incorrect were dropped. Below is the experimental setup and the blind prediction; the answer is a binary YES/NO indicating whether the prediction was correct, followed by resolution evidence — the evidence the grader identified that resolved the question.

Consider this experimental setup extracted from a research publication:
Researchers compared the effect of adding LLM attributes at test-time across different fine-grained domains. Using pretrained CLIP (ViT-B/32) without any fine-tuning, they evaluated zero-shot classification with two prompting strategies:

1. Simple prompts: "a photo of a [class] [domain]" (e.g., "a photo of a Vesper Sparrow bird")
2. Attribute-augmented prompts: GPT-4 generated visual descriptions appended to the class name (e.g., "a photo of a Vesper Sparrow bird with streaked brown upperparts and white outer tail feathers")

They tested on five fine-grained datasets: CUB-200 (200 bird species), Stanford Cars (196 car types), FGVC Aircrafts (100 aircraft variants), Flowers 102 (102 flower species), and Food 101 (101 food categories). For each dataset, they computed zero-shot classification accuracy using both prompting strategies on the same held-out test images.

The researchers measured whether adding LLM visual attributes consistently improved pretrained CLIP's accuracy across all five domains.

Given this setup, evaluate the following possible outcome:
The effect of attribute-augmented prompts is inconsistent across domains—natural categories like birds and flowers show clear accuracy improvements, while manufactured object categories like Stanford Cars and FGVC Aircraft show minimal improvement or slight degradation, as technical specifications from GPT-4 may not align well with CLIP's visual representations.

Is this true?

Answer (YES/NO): NO